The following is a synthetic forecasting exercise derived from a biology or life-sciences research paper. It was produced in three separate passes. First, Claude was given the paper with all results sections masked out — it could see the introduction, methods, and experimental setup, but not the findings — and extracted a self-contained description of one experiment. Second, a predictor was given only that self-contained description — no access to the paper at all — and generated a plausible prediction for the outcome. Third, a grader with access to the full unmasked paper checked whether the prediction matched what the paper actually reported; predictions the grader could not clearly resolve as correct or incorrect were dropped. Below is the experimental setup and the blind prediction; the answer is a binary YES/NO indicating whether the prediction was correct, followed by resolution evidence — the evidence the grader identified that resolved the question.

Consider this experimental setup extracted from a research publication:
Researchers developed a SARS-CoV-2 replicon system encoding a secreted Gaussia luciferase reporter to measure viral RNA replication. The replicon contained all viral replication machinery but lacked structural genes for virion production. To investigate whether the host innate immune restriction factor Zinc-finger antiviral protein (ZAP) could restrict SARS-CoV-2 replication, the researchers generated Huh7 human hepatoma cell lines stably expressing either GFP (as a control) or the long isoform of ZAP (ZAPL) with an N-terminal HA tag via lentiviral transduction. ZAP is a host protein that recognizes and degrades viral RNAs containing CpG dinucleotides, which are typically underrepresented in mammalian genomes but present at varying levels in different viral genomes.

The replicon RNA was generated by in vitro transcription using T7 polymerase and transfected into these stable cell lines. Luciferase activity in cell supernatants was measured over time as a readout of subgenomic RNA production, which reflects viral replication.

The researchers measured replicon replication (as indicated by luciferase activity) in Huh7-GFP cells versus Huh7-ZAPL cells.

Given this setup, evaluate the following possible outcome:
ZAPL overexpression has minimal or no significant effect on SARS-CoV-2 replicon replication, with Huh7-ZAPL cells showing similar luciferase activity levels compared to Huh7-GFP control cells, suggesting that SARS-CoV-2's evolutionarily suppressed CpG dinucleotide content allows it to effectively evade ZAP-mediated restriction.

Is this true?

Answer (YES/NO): NO